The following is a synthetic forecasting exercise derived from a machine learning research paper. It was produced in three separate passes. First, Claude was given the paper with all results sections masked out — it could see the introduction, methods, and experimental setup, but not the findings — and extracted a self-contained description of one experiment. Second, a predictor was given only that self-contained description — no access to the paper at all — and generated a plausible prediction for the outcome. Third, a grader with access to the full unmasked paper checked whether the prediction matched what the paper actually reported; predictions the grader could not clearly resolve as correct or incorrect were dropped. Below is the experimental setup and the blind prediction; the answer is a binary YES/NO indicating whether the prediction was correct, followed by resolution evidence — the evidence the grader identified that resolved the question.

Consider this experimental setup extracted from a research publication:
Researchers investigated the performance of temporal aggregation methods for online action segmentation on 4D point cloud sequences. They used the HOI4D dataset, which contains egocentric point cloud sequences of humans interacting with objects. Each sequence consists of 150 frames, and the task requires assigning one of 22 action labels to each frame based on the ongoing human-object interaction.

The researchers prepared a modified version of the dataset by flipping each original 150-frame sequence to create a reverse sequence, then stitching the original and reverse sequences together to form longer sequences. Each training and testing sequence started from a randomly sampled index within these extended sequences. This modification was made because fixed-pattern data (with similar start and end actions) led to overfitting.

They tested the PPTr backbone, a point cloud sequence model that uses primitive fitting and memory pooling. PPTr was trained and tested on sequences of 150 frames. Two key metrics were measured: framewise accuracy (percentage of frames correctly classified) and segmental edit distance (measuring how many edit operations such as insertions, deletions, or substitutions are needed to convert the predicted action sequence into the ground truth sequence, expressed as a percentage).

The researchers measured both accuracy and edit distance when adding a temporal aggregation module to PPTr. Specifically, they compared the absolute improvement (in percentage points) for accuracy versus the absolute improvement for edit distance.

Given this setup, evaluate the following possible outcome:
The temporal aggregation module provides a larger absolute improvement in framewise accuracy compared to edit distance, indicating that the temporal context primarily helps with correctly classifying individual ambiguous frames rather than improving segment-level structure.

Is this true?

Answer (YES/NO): NO